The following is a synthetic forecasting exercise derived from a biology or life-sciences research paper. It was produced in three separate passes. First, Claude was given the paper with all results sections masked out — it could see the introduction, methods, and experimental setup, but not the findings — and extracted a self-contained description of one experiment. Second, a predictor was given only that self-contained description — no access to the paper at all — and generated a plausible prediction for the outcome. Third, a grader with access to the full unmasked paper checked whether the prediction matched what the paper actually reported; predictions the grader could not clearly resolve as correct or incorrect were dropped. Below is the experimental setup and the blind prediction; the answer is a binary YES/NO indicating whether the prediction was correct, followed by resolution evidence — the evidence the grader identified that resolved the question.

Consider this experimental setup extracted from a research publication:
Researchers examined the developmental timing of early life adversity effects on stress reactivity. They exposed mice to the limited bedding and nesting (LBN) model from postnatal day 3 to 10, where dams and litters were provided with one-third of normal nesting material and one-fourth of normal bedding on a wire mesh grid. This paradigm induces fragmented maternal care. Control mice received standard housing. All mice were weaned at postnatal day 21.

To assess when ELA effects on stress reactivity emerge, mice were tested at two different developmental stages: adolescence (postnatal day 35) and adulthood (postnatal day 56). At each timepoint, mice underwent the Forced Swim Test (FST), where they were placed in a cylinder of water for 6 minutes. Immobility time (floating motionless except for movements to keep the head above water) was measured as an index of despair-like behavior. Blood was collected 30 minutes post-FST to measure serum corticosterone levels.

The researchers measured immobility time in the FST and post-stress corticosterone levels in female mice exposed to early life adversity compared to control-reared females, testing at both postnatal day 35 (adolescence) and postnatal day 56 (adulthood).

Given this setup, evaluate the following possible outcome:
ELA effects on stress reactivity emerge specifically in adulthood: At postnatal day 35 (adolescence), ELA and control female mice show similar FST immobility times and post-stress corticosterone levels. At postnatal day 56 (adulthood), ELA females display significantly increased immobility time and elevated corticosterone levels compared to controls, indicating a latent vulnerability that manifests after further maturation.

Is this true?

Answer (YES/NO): NO